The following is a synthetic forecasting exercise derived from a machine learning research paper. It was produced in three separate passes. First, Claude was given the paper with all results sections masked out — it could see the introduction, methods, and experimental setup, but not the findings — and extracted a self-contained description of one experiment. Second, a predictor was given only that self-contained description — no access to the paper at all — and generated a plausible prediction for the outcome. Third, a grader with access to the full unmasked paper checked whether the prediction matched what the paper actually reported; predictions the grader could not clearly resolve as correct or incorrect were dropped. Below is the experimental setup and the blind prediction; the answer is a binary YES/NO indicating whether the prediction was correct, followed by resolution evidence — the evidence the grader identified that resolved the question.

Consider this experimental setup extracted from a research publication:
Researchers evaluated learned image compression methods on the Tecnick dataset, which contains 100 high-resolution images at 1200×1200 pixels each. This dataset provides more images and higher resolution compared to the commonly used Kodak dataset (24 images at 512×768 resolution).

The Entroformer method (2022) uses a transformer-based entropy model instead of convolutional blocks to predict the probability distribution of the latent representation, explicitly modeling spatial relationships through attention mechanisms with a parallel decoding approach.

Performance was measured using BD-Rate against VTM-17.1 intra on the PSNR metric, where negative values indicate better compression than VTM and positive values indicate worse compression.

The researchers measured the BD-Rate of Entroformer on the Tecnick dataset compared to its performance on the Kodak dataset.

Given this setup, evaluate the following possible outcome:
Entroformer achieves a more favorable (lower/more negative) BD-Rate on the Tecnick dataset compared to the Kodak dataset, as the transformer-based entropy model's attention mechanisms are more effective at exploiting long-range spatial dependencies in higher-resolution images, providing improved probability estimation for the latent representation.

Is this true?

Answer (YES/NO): NO